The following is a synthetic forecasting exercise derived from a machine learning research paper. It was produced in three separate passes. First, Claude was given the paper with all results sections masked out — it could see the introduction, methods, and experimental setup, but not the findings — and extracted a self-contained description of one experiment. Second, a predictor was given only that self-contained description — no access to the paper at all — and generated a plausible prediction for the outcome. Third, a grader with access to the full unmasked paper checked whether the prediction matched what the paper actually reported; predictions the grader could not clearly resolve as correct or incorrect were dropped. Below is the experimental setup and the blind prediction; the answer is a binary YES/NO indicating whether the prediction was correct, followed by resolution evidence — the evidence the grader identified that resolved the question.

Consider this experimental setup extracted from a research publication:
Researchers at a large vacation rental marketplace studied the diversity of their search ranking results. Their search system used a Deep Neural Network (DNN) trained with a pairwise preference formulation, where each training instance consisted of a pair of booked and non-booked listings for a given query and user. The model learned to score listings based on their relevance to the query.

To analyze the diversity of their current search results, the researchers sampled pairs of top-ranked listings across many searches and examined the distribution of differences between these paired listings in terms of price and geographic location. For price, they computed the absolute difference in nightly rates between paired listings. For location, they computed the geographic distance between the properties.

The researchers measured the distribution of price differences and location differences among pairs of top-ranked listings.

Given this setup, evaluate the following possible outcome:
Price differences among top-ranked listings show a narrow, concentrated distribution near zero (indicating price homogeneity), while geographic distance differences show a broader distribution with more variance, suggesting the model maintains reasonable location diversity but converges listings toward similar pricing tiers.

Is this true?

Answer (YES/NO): NO